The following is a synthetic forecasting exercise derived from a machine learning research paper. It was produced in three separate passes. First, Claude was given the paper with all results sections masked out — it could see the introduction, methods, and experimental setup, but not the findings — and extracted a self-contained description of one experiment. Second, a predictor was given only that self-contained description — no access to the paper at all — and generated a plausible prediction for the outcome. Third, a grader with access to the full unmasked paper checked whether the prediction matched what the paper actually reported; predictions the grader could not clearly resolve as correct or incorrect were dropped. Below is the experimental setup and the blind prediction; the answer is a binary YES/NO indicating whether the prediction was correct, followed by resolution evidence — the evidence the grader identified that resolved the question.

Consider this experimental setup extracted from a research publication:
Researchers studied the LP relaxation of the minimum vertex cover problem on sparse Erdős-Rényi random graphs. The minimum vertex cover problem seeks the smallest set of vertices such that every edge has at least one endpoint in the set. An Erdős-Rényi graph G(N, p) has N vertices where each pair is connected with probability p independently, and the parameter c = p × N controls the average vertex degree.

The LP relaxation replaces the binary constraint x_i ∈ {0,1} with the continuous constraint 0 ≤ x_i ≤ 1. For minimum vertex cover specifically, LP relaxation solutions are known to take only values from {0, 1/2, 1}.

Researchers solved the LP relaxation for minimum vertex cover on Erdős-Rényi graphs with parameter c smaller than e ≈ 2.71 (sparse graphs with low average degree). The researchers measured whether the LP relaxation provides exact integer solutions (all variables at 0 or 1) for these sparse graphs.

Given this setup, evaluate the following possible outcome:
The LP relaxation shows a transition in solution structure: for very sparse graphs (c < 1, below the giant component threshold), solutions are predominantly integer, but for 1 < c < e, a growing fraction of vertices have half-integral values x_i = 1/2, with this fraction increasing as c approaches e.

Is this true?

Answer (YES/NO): NO